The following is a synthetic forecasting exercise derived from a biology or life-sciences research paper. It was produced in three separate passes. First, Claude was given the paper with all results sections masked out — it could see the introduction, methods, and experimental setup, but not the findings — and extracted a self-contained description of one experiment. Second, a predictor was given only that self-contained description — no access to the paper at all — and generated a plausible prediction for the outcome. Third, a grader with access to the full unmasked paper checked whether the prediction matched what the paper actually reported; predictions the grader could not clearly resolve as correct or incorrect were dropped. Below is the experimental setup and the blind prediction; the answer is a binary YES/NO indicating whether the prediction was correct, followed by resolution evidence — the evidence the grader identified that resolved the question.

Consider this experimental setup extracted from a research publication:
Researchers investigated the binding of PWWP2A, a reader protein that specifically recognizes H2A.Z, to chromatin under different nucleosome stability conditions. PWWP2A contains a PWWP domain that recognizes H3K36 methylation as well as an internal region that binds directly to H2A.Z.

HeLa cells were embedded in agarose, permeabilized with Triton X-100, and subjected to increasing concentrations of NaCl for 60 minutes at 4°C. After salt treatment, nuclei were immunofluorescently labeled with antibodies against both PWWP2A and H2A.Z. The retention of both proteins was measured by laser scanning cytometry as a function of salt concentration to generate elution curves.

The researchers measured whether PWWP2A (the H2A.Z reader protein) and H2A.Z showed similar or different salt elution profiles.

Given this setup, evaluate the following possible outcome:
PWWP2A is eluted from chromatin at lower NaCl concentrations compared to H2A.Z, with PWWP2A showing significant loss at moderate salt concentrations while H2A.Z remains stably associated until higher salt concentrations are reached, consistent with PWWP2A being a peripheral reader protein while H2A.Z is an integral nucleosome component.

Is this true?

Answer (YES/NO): YES